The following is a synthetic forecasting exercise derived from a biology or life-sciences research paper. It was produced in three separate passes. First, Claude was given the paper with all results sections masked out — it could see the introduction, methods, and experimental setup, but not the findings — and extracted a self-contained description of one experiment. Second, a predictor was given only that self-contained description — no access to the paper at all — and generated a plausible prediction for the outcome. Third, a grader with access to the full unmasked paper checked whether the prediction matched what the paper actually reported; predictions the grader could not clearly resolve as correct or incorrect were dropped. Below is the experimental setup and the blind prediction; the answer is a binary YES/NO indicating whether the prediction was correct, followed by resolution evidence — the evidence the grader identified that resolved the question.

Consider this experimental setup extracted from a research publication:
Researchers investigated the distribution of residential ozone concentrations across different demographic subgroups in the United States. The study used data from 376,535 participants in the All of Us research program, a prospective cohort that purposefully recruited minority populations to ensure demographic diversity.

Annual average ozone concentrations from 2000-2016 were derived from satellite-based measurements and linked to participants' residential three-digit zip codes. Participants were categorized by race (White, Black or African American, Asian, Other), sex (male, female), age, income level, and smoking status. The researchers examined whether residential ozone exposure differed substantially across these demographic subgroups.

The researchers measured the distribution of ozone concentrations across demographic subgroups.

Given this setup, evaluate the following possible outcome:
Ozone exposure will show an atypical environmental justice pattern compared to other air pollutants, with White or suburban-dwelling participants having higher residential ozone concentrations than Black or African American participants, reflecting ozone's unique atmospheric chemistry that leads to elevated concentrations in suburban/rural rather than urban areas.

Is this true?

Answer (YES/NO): NO